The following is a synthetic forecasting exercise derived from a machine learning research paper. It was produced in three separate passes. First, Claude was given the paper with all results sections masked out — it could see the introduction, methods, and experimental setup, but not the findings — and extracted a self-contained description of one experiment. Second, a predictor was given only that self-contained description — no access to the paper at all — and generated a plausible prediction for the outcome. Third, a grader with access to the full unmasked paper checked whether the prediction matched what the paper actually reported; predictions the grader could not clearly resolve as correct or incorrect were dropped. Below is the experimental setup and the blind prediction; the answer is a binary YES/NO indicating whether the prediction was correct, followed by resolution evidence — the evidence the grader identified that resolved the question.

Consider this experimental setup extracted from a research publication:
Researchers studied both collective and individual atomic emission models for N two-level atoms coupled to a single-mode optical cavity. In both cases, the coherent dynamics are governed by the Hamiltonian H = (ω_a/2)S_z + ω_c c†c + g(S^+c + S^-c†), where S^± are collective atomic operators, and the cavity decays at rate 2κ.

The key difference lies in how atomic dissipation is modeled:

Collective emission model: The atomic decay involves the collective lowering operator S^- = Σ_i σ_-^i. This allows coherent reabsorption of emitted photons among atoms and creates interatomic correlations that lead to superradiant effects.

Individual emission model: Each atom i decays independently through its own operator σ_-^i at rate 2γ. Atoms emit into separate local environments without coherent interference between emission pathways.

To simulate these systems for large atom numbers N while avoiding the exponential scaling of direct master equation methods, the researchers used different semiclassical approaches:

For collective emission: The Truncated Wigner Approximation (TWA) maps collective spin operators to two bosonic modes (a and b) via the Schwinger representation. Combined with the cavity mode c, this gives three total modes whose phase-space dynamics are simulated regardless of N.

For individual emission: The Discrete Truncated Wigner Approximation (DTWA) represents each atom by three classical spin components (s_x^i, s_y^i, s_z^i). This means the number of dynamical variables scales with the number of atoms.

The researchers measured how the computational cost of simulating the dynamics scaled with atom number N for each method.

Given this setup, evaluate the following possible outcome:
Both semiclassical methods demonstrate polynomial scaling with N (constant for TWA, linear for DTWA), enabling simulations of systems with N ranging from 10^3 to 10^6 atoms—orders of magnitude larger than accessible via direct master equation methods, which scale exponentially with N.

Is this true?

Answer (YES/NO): NO